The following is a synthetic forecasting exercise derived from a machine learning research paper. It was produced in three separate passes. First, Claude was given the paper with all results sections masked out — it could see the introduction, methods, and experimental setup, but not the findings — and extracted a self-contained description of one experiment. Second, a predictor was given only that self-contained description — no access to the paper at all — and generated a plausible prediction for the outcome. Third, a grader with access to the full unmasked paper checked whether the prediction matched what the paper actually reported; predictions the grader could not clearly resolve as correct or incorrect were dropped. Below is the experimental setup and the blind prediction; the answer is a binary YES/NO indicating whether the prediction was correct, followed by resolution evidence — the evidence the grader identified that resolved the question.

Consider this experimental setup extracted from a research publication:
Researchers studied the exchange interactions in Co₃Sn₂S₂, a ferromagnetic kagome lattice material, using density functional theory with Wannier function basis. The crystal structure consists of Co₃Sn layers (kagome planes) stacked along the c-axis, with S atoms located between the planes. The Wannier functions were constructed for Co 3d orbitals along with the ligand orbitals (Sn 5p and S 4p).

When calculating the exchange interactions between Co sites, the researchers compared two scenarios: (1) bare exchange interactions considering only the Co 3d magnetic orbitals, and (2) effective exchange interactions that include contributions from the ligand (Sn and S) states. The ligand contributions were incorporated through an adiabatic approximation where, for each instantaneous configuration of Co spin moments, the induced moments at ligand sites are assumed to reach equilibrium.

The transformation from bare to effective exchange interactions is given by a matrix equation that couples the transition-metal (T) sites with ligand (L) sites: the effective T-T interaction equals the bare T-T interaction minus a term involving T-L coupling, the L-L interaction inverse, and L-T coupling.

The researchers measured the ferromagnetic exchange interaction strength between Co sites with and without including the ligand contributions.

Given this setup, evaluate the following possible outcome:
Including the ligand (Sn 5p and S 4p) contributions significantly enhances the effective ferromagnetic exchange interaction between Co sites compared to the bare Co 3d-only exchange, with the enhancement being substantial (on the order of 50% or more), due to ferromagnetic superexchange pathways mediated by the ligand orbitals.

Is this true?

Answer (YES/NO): NO